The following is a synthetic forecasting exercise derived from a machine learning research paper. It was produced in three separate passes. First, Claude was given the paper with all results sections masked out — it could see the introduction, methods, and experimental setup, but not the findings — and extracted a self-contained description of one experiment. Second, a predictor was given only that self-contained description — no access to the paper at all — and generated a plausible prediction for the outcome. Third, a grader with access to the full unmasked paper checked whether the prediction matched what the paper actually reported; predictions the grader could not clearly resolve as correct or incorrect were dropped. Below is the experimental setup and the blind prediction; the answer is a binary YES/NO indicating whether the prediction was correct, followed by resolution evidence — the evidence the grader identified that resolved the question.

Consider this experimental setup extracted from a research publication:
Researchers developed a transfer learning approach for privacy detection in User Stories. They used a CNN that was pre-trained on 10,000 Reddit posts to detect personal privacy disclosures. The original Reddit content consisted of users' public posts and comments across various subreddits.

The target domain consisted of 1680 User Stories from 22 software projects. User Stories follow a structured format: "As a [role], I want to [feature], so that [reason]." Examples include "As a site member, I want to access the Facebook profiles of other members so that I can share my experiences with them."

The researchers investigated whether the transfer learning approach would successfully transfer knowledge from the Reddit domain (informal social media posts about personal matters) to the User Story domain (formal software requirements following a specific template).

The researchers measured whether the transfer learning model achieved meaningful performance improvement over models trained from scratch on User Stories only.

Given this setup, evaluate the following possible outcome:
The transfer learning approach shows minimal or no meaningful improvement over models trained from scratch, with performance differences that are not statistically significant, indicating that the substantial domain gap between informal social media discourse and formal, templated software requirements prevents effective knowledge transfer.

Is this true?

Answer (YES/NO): NO